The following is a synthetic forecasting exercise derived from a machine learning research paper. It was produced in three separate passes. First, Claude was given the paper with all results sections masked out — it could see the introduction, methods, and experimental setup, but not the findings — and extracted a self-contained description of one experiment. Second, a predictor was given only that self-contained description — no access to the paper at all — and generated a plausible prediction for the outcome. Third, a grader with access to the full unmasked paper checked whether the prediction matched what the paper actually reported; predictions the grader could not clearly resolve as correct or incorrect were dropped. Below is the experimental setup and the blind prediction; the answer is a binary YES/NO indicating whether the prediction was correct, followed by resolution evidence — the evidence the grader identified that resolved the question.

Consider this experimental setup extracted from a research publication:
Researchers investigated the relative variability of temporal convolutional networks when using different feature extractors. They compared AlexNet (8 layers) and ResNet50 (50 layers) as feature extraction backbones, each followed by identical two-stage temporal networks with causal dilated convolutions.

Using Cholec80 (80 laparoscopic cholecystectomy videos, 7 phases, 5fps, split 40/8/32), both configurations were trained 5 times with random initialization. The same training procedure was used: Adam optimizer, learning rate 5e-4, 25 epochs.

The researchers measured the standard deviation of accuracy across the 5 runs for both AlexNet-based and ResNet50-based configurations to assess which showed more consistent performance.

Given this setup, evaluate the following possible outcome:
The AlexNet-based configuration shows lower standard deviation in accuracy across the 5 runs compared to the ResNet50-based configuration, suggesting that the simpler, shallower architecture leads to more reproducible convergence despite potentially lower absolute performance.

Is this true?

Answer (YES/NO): NO